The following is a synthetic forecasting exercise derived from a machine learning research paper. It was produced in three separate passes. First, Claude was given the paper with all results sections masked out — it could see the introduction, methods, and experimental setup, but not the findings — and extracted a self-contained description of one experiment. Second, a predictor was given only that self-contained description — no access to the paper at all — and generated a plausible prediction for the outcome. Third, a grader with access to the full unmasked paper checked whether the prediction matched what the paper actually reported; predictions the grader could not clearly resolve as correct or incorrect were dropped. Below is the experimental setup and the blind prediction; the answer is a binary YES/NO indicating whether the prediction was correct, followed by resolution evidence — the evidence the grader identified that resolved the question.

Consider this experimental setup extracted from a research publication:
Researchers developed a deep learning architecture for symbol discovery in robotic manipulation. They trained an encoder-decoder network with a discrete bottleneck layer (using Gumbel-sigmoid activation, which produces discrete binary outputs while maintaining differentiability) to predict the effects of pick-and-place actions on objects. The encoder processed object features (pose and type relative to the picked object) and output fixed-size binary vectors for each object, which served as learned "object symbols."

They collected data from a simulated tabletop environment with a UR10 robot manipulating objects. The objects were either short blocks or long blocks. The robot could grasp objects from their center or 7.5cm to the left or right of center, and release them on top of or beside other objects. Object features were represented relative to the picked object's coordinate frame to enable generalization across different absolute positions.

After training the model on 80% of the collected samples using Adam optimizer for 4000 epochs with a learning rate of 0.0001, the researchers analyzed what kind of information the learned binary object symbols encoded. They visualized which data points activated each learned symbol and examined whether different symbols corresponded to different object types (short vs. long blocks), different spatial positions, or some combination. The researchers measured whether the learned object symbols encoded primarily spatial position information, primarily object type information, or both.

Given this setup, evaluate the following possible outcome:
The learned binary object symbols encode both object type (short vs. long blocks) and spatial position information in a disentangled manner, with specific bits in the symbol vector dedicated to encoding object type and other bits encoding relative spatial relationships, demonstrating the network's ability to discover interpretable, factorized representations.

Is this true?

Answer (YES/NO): NO